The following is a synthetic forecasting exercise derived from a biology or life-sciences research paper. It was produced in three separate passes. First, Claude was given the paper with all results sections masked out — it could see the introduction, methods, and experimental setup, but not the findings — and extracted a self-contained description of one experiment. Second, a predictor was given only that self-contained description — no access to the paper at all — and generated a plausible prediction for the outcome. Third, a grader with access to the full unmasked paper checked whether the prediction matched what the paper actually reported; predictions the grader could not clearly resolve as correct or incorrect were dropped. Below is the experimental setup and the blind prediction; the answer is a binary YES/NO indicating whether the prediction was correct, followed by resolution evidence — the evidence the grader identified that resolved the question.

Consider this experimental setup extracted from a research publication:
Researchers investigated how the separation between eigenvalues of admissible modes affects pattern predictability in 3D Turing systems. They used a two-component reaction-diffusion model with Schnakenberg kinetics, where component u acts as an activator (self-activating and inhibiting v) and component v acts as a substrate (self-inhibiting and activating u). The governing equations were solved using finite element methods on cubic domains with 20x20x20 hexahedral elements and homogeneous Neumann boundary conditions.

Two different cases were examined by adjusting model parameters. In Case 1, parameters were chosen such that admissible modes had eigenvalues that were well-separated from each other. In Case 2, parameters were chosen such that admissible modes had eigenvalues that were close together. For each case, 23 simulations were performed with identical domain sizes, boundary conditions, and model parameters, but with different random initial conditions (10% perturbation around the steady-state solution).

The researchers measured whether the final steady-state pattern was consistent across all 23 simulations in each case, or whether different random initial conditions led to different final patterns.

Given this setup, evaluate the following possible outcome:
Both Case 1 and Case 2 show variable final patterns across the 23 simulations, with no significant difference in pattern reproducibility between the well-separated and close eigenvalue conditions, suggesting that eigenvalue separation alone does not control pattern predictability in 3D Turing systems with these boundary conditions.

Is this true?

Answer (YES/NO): NO